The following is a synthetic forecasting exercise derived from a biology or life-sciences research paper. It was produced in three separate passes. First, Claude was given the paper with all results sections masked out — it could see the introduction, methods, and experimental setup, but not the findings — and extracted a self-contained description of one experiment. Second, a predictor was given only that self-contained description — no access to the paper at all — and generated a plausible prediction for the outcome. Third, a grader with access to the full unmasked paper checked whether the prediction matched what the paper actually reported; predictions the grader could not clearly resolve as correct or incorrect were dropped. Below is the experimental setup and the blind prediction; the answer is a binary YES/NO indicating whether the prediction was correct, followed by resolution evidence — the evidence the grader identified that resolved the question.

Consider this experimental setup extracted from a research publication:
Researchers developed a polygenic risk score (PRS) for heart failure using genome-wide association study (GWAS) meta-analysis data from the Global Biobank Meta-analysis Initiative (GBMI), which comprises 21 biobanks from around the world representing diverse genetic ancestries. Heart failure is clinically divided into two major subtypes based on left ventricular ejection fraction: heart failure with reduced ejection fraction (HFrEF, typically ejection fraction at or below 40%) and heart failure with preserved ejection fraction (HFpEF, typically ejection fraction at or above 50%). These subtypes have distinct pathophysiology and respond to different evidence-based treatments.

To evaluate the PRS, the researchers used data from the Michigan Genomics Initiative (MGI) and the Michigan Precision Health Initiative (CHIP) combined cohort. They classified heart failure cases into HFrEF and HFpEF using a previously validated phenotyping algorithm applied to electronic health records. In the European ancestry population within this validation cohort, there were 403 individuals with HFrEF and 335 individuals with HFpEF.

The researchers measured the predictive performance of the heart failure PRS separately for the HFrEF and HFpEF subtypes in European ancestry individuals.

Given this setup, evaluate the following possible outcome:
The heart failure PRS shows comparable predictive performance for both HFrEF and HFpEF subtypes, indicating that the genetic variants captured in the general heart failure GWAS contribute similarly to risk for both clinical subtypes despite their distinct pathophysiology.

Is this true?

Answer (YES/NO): NO